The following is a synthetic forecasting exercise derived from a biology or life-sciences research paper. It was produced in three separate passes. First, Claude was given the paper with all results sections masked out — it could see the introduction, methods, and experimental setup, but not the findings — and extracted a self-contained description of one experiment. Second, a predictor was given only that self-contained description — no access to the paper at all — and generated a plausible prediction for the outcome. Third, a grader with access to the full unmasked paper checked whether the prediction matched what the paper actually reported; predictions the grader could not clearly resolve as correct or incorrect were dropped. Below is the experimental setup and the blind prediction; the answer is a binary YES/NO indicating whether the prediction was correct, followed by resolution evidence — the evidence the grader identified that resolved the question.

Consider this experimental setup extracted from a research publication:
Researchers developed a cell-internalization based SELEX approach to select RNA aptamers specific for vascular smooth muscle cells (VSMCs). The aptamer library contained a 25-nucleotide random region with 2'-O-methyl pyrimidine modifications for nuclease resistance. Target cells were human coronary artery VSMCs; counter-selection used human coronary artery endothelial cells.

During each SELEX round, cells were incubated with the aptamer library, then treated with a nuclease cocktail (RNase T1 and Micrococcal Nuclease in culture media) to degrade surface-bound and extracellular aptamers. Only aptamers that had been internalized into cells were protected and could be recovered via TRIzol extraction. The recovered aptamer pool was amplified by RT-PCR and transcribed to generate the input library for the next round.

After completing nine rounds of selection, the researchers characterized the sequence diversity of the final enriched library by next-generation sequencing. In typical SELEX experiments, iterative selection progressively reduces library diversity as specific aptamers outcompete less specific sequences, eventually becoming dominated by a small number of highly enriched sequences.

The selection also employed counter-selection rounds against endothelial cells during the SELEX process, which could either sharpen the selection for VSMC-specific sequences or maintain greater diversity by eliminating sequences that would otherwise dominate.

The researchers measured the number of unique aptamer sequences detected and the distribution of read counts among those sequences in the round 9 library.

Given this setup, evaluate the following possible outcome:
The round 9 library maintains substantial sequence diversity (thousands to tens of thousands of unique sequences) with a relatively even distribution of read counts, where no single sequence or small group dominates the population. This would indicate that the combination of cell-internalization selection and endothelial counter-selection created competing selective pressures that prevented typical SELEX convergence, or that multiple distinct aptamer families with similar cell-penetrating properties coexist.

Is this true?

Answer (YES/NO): NO